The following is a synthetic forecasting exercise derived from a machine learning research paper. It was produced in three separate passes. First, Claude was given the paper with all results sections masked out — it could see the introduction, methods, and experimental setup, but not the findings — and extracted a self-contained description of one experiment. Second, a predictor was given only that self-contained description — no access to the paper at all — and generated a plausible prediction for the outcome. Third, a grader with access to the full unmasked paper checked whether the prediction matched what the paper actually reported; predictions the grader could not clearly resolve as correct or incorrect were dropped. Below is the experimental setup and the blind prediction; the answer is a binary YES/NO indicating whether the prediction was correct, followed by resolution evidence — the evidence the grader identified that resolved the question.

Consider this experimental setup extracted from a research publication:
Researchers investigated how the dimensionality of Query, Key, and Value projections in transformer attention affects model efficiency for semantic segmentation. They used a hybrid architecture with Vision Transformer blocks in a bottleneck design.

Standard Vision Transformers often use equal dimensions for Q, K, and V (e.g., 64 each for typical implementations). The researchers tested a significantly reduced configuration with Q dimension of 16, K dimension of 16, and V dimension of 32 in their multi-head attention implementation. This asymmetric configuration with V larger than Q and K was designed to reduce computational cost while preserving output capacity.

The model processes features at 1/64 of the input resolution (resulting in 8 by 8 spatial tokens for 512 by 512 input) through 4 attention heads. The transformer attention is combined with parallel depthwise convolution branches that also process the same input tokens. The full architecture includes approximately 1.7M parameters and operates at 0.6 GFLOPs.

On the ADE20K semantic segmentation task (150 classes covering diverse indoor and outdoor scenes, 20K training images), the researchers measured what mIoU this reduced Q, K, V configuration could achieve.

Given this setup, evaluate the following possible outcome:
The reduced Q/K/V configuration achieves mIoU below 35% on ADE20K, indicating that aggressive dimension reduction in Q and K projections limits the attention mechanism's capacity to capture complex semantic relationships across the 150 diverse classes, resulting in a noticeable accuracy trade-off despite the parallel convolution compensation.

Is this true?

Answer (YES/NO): NO